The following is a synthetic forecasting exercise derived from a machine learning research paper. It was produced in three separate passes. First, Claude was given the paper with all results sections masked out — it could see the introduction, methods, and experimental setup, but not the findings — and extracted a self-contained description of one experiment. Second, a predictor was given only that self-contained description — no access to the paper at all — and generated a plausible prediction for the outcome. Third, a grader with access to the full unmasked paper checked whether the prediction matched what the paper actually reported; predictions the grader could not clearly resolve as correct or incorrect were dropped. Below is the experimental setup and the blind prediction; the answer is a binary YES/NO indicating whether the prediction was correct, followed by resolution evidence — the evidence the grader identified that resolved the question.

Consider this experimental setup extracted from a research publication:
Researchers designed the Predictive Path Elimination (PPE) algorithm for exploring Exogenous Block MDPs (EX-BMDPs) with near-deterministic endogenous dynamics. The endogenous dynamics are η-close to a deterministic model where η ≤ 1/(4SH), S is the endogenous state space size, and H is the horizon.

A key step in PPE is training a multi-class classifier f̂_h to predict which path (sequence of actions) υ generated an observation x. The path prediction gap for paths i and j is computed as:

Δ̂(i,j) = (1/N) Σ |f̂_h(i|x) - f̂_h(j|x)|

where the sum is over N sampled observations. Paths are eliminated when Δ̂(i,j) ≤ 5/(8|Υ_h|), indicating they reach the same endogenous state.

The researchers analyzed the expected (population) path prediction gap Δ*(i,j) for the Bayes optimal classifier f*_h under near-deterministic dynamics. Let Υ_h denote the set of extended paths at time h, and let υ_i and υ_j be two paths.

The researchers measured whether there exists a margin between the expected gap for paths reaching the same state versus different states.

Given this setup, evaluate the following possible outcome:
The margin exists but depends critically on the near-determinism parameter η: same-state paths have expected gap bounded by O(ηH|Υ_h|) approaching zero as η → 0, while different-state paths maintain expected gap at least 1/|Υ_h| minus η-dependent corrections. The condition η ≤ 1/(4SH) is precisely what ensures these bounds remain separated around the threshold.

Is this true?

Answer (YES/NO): NO